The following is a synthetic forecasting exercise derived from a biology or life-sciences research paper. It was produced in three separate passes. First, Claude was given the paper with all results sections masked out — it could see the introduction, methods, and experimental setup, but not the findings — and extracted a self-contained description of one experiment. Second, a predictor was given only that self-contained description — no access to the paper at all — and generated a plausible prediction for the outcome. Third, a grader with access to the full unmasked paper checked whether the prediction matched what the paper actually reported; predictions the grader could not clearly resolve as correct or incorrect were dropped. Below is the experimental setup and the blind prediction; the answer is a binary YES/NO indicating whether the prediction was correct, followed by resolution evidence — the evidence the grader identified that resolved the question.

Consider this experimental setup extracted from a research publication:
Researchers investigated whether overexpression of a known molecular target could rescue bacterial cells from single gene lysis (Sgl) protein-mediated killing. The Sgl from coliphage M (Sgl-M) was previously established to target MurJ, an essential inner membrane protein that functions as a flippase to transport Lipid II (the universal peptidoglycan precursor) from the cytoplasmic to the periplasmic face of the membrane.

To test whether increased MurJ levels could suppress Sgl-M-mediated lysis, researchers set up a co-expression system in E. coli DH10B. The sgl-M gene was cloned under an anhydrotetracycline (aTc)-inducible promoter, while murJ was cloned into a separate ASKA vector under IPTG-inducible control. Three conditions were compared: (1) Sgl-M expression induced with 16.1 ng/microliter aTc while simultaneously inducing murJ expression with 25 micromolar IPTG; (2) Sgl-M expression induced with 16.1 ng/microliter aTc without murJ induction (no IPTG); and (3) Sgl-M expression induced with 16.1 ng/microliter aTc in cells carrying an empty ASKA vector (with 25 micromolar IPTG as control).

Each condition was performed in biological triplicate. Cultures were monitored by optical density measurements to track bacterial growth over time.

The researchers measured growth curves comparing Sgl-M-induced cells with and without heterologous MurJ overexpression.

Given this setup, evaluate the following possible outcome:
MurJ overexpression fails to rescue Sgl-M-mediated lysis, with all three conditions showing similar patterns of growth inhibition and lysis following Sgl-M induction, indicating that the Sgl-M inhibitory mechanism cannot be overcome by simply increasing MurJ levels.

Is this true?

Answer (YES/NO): NO